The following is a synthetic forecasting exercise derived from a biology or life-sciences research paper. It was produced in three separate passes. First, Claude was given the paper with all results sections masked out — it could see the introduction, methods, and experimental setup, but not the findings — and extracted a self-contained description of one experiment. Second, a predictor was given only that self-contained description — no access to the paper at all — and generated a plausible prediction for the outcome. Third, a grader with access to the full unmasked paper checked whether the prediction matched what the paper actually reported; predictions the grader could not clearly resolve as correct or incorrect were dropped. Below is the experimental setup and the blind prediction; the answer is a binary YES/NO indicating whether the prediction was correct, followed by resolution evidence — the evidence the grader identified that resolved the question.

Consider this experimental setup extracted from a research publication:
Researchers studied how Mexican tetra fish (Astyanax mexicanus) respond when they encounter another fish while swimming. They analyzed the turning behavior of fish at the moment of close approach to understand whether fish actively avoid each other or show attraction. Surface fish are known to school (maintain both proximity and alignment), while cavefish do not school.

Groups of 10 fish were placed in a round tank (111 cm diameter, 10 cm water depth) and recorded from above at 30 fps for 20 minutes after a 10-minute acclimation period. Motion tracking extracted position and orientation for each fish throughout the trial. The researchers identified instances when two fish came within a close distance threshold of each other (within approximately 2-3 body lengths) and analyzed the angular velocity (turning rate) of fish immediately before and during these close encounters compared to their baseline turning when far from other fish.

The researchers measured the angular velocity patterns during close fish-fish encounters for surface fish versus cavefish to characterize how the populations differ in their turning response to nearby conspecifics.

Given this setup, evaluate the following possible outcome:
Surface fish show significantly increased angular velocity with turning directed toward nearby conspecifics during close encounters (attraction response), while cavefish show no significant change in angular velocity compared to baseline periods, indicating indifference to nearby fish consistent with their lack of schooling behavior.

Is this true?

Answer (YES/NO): NO